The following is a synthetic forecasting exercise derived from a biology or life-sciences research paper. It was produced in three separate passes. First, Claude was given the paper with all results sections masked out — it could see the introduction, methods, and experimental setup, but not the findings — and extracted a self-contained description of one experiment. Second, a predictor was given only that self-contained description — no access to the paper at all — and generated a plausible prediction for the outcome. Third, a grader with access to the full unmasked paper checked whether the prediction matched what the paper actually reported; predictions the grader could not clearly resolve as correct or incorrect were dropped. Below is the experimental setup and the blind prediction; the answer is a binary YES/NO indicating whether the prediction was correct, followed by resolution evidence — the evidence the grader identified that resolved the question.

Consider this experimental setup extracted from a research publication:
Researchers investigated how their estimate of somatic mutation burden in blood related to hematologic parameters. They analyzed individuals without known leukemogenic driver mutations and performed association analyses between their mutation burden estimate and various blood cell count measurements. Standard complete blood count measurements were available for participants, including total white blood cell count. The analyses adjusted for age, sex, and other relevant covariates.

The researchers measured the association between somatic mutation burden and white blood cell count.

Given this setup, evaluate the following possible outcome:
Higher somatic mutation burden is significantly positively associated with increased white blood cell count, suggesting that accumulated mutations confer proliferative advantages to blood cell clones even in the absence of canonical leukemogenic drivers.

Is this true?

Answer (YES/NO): YES